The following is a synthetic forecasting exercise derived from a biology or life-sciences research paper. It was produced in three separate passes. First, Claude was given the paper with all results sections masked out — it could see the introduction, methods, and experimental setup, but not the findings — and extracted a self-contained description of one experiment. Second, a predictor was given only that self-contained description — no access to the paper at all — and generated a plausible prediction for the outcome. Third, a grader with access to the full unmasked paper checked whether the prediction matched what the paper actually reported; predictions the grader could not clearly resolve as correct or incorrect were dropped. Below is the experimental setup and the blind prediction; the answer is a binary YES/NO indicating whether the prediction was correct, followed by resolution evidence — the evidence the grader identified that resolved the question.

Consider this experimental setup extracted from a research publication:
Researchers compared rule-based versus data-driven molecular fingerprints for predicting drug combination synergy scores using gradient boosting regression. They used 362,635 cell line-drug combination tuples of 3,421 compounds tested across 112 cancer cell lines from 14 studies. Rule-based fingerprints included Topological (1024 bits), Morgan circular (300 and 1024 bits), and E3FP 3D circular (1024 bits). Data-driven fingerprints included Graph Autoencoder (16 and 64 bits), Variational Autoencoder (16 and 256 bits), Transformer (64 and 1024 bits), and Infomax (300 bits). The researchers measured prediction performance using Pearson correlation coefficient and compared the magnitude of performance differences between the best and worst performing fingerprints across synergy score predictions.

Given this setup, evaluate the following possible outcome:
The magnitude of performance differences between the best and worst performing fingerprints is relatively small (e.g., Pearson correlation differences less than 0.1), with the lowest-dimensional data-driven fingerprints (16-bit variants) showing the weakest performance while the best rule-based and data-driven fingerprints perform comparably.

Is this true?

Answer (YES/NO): NO